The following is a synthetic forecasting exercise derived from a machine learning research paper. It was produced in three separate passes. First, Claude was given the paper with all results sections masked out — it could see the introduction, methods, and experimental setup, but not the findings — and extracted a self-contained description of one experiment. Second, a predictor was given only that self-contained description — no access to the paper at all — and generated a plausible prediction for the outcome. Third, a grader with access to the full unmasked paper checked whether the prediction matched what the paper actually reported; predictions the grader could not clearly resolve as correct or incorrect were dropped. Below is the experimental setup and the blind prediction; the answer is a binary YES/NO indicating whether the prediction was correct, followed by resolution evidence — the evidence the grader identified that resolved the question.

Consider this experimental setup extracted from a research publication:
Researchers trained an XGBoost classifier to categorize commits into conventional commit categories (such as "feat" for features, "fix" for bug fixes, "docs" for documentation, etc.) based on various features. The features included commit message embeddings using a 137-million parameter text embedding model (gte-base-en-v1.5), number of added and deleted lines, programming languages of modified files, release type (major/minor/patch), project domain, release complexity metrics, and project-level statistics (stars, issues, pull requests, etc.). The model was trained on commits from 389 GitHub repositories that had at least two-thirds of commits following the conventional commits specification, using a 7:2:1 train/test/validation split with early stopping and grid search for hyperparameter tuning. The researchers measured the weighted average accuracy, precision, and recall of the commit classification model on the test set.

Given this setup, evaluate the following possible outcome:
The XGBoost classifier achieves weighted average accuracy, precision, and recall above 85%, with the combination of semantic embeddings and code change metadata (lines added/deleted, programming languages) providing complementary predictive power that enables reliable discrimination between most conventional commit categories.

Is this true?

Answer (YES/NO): NO